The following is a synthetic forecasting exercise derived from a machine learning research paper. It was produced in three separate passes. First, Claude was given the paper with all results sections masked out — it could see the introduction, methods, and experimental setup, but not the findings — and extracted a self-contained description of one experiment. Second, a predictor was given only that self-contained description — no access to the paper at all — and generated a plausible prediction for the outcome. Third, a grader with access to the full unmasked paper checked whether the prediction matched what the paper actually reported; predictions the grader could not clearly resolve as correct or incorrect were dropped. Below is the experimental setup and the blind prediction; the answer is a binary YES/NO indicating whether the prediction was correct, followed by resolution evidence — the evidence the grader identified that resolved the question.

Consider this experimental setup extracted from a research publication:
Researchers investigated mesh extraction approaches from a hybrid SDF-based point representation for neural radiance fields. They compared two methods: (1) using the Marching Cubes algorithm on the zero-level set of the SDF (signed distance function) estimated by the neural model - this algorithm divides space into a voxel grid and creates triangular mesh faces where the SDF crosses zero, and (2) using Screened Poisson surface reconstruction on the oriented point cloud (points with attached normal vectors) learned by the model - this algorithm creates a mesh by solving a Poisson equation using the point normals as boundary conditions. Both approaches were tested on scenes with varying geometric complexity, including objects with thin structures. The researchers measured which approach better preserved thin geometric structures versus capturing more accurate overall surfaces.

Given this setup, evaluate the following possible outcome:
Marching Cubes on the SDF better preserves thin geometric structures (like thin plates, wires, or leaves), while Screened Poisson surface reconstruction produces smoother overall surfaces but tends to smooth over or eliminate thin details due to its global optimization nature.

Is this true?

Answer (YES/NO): NO